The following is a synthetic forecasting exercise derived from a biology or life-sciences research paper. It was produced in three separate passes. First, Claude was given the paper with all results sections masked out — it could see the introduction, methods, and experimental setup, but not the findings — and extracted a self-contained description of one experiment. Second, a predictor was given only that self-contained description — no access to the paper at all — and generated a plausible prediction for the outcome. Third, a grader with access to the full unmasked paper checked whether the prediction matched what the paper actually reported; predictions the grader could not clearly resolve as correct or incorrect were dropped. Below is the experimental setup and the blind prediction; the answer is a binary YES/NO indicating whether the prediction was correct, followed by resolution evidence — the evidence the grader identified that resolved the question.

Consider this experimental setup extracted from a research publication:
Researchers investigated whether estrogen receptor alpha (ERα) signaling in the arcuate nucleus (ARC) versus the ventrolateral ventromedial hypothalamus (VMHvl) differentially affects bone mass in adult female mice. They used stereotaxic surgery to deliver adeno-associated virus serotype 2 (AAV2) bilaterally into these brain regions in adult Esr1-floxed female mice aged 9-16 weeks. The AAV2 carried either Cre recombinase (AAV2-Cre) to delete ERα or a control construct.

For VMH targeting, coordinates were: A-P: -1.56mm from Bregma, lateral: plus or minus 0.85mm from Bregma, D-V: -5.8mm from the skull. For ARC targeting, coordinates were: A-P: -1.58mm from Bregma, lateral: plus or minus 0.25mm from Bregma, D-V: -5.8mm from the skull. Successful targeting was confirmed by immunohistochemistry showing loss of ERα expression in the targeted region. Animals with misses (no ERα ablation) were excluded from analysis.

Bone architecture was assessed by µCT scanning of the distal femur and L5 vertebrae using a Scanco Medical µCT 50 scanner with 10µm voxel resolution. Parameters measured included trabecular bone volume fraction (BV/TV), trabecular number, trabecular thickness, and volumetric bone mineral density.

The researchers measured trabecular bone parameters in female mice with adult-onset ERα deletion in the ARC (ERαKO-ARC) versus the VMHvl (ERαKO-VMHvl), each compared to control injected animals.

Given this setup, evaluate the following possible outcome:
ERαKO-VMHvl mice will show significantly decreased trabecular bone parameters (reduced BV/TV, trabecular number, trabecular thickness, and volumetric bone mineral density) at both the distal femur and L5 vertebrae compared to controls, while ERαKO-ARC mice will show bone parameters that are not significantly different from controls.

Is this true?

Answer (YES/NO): NO